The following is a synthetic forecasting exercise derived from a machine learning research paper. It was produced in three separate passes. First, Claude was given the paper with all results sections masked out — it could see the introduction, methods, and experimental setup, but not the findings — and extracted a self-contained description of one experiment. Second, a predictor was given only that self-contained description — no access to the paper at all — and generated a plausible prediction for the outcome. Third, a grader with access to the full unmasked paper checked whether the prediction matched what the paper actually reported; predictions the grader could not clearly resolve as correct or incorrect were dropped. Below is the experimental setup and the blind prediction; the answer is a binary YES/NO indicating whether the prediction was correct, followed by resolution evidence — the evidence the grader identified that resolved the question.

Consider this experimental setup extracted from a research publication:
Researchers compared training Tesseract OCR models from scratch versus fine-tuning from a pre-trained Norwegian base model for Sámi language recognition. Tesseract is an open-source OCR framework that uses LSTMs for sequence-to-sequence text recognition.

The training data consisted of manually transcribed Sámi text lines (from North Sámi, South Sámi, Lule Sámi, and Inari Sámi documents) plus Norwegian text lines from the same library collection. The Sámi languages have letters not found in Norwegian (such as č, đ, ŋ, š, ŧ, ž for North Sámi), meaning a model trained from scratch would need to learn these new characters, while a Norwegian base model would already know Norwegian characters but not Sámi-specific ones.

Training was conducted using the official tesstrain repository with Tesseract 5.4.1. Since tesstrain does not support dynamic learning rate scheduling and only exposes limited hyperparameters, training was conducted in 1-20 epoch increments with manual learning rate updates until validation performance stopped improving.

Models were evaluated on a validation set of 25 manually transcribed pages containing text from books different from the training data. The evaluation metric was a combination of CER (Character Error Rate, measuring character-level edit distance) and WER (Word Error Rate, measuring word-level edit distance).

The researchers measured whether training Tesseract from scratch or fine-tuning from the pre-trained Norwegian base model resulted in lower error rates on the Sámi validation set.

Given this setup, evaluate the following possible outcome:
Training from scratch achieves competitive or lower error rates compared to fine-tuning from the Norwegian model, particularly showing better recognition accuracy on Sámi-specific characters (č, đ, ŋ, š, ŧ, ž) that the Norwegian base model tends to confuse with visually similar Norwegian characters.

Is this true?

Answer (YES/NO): NO